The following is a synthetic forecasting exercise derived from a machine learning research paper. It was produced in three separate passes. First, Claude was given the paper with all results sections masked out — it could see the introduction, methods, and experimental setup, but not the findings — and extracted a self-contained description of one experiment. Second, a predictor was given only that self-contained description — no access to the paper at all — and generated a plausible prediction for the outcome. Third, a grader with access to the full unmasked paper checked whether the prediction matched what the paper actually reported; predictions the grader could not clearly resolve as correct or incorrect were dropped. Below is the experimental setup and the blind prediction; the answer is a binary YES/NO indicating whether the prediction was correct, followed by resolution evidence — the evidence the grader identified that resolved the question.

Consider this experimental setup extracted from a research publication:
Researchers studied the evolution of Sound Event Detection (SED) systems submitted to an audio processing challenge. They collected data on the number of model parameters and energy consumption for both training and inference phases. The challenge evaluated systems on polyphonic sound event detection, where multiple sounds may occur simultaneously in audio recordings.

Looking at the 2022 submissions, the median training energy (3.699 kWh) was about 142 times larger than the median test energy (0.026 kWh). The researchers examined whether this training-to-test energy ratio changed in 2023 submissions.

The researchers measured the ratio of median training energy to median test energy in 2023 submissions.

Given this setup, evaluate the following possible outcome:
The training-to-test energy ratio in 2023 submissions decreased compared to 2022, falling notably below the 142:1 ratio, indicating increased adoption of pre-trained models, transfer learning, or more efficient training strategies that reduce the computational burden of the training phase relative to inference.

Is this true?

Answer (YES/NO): NO